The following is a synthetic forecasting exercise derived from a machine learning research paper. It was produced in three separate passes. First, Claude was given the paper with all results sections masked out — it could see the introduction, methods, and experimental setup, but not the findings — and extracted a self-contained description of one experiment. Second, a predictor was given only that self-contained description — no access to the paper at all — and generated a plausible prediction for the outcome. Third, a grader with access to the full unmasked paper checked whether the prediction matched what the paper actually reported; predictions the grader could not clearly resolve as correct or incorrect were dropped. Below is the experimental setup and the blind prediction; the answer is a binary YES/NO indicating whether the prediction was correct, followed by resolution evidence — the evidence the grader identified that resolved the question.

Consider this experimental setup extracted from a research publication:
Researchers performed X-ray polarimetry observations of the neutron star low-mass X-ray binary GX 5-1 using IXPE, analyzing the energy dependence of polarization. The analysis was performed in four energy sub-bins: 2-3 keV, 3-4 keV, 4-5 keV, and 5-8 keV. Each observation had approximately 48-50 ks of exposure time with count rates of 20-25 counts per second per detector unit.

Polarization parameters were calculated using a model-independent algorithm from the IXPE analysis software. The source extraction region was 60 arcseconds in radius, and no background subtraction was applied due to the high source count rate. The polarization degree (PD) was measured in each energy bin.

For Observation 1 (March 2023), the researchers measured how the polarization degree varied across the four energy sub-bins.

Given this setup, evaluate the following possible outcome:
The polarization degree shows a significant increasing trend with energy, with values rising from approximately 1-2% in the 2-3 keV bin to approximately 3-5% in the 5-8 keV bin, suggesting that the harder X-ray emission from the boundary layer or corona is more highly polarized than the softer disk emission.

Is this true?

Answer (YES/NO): NO